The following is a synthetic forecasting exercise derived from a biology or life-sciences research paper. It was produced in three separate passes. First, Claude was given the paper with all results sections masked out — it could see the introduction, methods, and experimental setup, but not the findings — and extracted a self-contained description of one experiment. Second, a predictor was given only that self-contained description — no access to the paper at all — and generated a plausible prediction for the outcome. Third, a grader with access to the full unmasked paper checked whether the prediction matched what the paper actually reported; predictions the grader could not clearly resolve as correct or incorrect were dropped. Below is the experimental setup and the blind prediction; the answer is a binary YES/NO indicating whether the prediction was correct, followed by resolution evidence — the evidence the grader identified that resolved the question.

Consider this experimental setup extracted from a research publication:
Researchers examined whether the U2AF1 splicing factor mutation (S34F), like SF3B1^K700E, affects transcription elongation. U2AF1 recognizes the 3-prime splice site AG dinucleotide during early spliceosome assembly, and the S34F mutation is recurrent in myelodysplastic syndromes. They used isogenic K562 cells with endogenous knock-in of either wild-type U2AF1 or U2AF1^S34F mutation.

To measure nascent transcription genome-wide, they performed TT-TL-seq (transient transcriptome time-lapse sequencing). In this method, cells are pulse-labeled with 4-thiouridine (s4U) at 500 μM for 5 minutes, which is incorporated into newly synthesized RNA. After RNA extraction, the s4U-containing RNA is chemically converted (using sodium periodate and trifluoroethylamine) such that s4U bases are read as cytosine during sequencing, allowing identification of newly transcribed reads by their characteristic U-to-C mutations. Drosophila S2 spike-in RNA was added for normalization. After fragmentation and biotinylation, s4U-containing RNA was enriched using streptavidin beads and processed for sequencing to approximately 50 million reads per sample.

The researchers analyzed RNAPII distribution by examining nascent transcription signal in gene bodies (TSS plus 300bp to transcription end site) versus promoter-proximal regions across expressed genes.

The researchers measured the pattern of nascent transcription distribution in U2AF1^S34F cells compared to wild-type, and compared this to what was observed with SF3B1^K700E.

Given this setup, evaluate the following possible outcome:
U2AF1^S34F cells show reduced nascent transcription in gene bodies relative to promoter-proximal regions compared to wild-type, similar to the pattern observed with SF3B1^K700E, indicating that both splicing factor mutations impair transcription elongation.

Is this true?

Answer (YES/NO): YES